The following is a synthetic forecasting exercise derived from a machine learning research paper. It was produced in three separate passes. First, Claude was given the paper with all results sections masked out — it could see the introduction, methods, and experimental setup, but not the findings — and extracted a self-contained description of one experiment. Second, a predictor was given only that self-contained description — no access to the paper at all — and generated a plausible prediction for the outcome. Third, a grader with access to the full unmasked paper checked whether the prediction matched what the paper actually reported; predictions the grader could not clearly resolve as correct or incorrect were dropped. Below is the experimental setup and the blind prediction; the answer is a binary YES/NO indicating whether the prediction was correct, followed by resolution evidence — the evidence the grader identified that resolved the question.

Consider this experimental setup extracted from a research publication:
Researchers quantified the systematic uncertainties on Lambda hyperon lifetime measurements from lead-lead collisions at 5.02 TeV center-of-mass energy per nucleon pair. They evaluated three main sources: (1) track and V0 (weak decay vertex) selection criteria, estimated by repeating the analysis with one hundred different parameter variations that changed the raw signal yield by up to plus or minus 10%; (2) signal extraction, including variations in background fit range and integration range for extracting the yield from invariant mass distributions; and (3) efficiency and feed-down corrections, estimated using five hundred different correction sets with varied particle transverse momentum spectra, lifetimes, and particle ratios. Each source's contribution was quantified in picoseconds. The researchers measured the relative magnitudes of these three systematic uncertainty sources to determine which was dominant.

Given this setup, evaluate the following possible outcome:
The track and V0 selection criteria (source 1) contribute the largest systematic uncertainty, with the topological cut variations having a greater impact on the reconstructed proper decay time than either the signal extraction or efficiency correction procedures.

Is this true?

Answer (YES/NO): YES